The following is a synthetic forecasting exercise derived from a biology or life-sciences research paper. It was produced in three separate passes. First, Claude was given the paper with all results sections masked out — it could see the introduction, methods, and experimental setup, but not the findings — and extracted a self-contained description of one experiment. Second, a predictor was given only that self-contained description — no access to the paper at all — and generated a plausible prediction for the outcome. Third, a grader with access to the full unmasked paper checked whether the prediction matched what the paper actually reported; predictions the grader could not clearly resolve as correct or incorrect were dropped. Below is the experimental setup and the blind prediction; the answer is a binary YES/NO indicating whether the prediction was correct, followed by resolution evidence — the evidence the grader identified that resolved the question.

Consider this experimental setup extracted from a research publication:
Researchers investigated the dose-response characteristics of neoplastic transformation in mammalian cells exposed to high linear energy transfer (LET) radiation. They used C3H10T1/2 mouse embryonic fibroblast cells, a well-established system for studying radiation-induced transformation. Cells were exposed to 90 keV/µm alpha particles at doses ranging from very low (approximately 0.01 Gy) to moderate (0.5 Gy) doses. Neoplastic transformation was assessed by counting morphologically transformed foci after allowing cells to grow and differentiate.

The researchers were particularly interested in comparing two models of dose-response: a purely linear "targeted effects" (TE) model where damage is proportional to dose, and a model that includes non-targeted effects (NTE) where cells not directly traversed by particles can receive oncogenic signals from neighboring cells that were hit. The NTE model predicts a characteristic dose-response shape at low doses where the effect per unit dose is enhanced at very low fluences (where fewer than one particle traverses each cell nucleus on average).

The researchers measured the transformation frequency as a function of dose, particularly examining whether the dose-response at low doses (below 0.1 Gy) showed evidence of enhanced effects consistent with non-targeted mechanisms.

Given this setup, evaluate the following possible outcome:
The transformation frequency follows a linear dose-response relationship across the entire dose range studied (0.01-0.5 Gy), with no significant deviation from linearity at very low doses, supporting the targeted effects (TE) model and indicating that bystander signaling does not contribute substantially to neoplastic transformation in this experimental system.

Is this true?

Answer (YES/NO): NO